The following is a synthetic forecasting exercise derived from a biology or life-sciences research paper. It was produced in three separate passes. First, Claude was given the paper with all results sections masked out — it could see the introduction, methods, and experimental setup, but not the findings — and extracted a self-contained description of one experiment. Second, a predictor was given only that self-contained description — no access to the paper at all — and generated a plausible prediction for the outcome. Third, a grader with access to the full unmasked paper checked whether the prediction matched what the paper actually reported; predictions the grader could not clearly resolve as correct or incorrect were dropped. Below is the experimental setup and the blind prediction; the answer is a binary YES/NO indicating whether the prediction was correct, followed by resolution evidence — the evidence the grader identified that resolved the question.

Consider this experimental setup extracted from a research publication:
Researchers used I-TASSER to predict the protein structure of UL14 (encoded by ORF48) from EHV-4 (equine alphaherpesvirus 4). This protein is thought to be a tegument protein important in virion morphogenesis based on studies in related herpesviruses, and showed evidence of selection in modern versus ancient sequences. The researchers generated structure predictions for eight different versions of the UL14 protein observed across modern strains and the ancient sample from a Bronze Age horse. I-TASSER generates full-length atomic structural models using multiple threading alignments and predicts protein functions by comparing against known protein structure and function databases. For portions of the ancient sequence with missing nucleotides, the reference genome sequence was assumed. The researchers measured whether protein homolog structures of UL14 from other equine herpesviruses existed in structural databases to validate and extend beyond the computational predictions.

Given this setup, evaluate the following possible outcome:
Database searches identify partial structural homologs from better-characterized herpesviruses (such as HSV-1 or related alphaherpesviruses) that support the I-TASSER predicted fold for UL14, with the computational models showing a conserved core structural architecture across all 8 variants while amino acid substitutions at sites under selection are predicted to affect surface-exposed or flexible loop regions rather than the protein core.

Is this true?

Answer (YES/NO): NO